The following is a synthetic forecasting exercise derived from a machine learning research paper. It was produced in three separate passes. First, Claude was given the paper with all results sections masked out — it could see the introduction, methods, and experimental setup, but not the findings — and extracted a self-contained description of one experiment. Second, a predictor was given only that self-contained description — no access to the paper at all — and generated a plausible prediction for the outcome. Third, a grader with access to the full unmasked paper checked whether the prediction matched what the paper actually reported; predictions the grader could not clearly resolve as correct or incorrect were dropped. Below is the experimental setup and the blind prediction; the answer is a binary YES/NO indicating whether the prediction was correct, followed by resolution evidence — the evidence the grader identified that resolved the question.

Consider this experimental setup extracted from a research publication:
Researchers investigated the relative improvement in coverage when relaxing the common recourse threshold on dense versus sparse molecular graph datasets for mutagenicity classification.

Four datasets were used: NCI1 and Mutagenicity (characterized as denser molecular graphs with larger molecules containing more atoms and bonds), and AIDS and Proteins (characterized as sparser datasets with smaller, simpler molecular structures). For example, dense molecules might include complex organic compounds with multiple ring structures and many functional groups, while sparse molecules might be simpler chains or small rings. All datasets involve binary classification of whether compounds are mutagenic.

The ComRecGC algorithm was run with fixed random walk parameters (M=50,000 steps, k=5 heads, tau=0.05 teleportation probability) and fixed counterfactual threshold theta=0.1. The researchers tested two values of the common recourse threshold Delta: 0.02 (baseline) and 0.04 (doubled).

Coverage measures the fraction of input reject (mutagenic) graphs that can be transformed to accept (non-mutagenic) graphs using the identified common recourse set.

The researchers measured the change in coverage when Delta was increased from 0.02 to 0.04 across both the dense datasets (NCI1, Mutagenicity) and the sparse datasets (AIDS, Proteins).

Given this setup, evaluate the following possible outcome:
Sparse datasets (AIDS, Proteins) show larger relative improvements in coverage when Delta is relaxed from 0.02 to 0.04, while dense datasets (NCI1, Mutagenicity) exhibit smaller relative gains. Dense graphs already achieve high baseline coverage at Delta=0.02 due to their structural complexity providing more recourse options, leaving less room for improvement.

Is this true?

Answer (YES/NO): NO